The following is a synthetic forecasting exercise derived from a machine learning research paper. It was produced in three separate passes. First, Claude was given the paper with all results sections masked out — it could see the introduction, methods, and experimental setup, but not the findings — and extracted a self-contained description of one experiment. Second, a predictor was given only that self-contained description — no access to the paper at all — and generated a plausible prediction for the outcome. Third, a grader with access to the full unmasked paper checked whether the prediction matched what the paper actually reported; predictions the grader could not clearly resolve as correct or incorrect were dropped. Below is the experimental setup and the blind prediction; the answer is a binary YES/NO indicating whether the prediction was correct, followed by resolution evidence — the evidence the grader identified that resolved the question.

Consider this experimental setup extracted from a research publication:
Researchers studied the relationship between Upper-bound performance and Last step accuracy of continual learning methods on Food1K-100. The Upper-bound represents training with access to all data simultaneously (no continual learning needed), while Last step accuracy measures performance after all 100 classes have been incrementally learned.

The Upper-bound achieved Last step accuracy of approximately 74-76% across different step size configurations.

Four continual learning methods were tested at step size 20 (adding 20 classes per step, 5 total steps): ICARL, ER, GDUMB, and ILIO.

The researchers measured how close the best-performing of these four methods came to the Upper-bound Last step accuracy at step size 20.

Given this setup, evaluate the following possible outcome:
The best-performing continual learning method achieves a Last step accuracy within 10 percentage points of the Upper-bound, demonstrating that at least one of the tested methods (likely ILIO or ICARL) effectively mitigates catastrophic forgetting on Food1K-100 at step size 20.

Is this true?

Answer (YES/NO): YES